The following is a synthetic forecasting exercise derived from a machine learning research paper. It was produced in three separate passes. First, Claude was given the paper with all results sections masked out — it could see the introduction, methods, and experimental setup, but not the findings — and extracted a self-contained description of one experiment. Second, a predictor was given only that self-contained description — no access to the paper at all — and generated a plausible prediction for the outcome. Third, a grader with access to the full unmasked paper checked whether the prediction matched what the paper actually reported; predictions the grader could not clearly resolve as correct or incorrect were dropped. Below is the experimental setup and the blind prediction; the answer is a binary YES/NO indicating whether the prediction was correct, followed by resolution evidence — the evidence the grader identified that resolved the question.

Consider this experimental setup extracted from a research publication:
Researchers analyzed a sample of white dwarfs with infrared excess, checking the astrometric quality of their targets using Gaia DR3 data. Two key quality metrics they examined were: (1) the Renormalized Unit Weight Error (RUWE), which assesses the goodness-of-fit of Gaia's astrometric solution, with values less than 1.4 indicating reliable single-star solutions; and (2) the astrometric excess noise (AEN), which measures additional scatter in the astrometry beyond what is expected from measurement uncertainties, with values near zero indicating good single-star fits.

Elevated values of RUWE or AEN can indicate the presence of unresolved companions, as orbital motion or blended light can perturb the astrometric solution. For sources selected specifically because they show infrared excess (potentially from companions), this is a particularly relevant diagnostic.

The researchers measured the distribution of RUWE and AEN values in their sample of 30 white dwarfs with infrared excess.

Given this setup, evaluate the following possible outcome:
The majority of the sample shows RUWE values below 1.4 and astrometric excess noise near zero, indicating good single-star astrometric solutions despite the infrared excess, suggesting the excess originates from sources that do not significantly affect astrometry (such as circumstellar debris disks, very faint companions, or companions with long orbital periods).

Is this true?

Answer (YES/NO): NO